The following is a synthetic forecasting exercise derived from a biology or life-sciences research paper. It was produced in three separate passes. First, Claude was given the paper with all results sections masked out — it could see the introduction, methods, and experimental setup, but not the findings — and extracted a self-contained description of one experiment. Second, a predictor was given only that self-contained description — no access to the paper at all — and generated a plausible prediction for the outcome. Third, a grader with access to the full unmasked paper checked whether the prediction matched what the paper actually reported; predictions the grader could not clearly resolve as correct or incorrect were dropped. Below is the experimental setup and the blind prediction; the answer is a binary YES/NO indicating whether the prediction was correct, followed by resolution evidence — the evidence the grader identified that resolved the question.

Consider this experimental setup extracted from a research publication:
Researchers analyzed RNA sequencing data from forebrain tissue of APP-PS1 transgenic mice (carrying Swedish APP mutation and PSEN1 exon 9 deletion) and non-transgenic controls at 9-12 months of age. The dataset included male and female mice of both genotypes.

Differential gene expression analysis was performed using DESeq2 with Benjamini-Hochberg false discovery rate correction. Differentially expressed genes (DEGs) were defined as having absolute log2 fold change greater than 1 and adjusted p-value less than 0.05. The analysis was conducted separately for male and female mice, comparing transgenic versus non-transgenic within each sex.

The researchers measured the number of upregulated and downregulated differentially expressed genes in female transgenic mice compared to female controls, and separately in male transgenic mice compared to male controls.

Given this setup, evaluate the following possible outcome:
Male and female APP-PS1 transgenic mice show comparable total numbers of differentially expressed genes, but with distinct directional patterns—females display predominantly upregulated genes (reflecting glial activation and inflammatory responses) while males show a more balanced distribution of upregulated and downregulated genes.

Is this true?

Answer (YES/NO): NO